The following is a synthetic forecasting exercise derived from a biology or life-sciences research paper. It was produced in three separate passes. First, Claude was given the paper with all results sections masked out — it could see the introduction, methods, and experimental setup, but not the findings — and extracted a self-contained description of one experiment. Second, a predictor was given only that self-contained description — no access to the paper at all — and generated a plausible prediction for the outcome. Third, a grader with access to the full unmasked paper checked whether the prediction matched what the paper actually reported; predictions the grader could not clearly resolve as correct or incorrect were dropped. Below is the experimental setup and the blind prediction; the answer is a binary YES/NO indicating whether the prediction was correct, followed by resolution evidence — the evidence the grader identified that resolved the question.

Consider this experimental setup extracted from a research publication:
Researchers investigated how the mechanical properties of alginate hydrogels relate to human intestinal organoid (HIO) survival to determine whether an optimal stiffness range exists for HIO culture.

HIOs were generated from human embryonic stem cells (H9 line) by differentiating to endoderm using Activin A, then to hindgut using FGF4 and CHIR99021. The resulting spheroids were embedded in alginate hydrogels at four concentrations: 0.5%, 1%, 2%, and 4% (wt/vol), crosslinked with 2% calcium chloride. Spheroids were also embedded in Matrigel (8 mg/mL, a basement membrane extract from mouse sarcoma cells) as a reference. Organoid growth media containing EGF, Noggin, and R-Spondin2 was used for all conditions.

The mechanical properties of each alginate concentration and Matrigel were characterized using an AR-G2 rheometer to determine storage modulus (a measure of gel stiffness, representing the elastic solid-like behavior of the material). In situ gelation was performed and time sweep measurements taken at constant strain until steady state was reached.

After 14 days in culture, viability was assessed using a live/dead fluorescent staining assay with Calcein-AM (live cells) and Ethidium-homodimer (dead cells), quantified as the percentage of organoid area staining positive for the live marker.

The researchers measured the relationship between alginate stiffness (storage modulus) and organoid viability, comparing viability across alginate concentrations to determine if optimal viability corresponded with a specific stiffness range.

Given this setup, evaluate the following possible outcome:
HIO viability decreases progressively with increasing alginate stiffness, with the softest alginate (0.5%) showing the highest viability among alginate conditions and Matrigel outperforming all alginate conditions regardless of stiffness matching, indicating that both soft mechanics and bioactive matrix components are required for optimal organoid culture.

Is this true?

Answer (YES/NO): NO